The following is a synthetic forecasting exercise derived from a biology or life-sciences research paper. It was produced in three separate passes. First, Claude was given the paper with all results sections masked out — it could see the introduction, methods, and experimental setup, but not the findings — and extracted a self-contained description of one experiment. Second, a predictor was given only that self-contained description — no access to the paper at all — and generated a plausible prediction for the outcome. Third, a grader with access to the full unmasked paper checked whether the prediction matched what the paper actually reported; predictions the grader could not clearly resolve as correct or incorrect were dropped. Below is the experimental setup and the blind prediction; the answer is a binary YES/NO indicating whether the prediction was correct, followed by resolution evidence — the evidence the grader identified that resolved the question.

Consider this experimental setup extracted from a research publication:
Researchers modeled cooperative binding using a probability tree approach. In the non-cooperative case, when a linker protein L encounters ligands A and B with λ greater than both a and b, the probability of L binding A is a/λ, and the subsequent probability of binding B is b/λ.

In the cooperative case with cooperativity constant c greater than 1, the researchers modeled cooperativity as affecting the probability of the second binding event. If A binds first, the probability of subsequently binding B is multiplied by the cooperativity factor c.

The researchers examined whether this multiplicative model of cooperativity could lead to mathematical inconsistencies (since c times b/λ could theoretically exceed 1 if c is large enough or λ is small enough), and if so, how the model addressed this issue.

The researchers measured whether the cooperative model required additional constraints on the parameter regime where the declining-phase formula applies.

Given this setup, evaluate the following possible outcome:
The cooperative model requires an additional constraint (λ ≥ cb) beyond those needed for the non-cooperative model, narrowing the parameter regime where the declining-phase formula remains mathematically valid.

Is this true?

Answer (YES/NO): NO